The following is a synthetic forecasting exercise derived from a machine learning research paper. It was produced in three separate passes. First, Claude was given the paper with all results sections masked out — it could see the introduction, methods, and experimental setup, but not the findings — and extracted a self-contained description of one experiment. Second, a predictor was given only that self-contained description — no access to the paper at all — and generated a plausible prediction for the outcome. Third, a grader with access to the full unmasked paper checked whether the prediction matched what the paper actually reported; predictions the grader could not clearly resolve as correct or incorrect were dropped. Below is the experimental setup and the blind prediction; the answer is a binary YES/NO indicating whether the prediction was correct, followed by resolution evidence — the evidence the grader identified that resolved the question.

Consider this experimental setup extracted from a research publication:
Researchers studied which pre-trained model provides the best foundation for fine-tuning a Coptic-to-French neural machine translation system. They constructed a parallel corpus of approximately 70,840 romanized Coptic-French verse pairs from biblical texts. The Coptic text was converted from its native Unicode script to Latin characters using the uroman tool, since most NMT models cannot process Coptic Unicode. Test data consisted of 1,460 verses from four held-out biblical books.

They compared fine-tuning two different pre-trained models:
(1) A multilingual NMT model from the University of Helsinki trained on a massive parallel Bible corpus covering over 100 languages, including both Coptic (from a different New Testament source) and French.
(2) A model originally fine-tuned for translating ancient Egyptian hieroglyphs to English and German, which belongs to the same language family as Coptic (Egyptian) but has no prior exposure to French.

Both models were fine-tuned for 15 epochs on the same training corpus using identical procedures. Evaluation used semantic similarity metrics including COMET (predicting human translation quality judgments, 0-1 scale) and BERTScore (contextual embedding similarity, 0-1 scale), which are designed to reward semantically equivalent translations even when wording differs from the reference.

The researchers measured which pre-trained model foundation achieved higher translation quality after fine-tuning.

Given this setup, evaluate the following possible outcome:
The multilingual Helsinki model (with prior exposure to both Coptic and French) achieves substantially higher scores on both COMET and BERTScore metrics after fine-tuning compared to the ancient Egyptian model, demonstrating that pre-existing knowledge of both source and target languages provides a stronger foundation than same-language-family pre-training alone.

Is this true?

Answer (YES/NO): NO